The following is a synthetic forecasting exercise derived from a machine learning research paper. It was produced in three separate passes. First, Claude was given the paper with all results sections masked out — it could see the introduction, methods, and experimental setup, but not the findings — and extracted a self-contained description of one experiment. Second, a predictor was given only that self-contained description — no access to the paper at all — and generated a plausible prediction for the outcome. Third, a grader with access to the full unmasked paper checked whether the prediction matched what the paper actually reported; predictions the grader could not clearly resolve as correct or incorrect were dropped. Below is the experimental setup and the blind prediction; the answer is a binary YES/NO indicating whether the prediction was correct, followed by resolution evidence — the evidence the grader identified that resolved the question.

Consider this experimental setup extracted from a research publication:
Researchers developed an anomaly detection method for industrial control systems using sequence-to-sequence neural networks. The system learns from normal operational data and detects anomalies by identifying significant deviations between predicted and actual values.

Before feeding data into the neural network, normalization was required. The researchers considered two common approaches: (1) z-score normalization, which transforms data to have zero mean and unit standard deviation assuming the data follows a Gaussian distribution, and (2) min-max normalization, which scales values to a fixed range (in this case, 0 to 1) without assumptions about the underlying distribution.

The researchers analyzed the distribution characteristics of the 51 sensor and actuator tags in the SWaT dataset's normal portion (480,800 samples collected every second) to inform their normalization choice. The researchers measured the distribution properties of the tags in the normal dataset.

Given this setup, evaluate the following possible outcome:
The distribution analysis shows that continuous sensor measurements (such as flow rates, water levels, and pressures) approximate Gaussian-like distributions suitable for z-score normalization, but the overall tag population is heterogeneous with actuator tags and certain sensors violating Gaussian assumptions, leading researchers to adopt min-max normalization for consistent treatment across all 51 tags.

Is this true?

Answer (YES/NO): NO